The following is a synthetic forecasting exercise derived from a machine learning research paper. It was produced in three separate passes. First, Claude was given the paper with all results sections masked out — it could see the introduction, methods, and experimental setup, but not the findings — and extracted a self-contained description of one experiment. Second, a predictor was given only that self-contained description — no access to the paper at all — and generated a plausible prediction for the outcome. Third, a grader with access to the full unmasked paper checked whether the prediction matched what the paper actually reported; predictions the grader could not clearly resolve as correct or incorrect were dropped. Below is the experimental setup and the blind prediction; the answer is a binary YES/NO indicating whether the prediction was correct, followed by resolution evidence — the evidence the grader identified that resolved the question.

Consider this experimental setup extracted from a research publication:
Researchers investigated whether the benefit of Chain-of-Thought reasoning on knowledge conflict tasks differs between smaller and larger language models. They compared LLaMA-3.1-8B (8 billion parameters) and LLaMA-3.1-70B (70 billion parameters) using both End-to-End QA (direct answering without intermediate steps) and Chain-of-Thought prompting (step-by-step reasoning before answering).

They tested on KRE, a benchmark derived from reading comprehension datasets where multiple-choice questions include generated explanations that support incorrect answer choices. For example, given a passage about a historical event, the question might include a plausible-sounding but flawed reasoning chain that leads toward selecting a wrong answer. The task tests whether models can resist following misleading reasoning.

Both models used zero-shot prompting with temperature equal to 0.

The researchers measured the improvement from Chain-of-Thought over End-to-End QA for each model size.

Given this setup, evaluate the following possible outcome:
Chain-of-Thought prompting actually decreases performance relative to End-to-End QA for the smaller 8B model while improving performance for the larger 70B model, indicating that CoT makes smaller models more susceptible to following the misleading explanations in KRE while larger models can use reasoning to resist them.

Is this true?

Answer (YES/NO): NO